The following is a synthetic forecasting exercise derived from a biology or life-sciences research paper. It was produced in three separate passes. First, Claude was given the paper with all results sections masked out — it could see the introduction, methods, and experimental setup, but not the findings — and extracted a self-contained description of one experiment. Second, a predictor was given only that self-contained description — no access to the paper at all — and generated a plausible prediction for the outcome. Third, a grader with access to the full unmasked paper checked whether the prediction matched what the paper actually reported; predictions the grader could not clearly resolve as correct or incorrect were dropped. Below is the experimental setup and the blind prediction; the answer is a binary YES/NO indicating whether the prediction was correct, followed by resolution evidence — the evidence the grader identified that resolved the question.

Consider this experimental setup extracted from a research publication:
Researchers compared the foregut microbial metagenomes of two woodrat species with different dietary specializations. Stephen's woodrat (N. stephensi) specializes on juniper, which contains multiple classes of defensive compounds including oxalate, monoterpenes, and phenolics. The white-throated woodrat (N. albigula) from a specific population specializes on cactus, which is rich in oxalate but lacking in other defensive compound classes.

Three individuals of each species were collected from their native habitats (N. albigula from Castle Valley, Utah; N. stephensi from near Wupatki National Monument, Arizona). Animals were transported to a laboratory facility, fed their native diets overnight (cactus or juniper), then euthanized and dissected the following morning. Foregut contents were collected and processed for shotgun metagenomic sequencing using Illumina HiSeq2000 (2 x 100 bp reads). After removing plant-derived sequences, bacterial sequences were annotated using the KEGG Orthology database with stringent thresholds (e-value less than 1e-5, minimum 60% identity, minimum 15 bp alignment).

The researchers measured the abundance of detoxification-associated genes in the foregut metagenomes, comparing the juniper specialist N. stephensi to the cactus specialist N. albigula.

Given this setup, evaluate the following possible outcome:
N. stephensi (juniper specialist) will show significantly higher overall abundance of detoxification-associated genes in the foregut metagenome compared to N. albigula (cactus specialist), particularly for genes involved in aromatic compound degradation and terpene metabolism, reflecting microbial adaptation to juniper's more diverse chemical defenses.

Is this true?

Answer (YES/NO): NO